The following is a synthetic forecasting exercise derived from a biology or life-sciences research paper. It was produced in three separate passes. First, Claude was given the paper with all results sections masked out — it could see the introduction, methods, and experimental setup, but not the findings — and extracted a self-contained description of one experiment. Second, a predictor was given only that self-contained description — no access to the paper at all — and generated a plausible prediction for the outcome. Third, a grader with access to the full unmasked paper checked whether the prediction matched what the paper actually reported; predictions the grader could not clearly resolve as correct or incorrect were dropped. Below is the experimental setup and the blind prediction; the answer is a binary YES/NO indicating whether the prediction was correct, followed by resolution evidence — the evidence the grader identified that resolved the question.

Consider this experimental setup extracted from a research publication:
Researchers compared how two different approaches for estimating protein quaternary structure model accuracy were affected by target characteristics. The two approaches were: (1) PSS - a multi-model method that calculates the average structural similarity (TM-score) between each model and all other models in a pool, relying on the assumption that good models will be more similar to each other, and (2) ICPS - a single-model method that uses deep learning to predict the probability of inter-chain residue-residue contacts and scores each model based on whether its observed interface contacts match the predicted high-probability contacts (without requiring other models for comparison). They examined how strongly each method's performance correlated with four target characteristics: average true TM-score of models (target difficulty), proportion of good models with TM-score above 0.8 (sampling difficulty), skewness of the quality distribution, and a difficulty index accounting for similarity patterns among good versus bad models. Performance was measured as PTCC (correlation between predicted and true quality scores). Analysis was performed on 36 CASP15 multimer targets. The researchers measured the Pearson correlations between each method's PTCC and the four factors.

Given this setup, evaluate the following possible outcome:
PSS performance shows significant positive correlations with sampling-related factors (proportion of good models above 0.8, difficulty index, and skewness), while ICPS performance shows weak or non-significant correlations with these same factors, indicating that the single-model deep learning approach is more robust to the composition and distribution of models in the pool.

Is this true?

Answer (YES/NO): NO